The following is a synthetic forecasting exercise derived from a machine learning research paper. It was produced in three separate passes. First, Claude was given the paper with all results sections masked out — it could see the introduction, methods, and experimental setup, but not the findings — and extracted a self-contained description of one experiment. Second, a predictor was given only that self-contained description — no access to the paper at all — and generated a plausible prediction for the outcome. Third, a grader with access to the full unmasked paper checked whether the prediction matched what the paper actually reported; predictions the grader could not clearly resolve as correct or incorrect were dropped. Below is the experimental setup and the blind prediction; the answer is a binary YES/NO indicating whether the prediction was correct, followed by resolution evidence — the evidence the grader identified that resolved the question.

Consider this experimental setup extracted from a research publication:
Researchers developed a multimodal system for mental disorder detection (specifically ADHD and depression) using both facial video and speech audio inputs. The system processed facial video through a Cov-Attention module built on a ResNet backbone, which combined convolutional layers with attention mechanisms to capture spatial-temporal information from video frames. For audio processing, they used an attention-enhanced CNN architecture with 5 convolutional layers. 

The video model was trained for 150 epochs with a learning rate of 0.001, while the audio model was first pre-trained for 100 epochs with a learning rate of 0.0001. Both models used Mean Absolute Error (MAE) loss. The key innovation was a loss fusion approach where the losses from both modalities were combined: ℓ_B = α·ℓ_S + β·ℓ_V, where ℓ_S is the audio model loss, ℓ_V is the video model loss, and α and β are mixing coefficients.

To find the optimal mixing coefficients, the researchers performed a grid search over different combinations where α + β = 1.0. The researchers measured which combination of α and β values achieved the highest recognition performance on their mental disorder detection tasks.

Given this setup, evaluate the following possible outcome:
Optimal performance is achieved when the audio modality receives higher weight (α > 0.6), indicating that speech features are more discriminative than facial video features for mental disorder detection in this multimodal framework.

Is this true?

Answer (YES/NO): NO